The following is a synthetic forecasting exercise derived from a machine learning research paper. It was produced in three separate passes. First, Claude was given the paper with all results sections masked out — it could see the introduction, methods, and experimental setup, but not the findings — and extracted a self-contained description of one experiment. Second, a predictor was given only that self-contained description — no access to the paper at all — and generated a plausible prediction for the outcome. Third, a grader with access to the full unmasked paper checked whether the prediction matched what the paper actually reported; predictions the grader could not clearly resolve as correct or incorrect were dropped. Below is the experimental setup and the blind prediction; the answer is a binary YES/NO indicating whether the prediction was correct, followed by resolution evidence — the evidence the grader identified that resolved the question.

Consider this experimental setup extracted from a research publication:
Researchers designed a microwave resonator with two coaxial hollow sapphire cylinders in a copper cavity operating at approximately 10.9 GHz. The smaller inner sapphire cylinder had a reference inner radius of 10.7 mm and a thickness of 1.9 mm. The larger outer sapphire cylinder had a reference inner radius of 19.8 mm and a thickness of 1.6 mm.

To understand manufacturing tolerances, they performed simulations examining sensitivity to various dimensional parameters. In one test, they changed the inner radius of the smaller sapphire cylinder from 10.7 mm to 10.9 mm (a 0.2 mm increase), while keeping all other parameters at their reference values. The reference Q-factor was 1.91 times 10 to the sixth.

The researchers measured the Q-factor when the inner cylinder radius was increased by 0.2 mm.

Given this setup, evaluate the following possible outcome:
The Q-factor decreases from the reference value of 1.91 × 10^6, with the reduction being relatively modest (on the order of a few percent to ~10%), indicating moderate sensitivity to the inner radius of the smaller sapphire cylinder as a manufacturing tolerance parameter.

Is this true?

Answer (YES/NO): NO